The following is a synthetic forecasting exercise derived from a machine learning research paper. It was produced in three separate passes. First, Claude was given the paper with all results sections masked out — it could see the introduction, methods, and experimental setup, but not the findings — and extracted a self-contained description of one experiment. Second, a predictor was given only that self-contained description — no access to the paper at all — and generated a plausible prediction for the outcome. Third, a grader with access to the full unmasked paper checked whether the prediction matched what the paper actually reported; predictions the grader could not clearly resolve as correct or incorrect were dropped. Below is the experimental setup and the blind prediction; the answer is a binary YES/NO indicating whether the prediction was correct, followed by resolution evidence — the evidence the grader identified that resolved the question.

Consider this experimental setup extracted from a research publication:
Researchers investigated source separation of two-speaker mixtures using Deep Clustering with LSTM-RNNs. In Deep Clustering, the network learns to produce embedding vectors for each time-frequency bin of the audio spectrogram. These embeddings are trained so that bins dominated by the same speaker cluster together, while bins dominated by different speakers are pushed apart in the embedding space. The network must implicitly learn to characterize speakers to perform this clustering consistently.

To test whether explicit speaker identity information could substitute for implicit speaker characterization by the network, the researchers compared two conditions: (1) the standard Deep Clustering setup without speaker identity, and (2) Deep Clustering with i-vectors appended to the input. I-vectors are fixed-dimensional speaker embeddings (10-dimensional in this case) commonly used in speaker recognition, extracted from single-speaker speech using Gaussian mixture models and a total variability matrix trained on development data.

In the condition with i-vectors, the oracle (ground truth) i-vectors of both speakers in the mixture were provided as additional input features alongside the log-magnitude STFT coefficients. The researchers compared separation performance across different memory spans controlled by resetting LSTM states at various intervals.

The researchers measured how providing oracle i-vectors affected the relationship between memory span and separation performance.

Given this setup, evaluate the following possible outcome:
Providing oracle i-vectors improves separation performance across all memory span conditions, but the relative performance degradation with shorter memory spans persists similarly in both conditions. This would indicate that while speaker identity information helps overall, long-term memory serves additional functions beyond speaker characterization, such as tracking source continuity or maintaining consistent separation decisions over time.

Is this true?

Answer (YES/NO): NO